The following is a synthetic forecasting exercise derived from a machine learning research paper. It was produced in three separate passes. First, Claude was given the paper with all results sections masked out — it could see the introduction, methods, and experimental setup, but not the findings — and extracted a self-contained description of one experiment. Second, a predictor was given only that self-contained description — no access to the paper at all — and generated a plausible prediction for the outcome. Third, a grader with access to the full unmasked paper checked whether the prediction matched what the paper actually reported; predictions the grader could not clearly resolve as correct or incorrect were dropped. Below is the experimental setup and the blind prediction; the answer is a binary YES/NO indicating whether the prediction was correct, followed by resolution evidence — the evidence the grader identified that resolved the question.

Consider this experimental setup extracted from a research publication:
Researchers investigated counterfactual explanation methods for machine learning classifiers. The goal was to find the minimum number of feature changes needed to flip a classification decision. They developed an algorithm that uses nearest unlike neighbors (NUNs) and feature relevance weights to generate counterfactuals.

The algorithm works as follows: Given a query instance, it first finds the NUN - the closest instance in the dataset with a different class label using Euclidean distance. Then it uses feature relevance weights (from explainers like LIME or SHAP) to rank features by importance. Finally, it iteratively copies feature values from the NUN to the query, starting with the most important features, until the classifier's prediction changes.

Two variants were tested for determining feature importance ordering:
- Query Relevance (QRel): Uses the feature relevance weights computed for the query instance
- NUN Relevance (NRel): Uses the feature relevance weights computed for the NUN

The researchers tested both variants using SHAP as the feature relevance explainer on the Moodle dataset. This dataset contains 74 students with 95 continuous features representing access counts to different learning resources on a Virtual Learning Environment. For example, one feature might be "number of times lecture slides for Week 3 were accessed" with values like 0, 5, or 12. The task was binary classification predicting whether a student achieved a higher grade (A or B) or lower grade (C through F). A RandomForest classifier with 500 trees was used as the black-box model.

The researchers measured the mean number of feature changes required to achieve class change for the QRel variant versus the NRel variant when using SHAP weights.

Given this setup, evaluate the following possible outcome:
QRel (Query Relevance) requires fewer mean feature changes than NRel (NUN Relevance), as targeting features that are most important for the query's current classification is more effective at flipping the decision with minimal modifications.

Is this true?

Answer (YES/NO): YES